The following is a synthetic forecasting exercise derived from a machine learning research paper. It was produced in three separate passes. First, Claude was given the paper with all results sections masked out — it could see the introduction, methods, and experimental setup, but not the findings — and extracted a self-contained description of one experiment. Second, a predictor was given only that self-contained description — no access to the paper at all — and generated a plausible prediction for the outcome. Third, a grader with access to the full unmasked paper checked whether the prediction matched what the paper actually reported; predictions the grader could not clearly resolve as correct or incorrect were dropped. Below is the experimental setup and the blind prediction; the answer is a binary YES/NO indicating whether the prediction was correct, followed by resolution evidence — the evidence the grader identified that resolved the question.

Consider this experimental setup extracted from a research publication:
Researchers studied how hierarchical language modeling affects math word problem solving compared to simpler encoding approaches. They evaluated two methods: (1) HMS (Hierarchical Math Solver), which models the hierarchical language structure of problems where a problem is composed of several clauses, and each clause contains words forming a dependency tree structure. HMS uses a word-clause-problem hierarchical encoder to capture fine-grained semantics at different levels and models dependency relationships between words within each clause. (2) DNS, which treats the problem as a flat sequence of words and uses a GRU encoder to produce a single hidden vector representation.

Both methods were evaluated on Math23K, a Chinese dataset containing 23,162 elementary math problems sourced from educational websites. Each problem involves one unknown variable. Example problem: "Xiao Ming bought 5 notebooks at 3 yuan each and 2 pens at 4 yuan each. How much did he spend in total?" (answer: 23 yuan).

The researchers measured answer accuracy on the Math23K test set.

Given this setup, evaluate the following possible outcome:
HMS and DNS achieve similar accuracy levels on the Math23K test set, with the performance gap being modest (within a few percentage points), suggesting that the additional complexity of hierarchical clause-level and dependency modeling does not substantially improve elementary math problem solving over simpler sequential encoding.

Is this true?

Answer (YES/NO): NO